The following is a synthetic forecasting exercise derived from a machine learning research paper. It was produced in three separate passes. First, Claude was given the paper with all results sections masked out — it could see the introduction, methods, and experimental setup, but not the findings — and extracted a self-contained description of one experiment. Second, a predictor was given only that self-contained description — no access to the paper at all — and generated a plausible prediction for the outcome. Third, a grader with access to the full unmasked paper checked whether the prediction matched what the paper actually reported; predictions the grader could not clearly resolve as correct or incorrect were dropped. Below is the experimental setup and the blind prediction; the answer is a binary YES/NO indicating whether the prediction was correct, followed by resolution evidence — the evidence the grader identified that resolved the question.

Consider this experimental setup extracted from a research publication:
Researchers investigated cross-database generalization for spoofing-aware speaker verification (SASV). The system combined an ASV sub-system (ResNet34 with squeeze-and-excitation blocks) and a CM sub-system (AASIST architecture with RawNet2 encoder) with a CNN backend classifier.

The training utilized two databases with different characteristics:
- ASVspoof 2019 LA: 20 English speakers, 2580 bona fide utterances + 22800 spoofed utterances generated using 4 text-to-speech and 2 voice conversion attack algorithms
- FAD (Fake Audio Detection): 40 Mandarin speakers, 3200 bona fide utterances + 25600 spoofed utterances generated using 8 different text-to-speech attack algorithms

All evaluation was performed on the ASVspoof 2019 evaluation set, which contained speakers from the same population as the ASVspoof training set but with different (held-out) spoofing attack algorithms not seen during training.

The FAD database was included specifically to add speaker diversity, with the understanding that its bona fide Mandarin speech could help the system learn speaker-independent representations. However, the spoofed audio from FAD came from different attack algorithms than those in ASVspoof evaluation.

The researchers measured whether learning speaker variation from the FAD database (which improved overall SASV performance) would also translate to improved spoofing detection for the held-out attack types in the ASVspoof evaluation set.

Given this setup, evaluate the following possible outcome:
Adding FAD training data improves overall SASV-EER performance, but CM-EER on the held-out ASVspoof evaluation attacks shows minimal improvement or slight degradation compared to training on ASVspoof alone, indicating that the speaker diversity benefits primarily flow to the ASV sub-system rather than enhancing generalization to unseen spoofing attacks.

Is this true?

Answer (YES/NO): YES